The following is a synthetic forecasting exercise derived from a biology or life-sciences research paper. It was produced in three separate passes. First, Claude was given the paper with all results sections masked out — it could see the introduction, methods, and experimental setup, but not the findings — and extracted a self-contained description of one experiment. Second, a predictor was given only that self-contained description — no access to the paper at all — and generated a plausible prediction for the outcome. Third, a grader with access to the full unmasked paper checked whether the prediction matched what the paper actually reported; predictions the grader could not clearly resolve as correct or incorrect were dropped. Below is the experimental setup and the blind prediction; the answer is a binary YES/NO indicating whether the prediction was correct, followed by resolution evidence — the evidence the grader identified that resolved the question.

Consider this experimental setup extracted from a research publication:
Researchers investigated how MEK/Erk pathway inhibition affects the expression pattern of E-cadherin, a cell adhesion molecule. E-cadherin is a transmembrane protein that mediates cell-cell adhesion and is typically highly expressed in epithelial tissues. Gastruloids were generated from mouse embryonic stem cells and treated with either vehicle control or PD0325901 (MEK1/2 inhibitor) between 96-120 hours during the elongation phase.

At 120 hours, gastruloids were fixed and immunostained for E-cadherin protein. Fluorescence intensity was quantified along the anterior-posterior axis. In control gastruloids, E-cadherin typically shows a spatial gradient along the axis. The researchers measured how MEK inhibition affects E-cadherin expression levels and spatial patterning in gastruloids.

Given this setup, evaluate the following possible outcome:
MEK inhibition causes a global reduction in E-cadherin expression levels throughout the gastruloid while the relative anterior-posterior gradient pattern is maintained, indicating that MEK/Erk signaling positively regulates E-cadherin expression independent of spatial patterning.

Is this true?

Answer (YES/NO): NO